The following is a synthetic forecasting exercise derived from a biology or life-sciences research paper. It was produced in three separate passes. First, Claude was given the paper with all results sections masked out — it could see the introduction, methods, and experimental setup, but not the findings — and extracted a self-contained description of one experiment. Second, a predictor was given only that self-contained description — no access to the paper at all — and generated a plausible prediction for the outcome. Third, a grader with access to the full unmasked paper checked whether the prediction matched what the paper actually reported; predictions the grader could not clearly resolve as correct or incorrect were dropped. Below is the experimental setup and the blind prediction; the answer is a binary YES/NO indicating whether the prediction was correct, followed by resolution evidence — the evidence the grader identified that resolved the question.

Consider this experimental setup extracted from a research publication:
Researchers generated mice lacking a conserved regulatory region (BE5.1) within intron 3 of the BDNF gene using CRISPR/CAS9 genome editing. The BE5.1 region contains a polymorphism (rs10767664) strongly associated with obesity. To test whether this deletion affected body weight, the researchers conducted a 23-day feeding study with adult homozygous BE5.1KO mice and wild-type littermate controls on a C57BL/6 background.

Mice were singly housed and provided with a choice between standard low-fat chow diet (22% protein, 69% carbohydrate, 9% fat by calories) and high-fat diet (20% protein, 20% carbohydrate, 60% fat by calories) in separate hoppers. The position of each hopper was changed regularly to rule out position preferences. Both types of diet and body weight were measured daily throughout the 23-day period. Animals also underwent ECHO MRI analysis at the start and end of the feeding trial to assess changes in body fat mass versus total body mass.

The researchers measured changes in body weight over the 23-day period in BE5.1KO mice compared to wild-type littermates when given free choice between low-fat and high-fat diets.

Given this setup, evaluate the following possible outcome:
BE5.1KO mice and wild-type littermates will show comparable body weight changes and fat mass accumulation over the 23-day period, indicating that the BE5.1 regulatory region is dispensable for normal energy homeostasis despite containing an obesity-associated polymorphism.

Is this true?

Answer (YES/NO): NO